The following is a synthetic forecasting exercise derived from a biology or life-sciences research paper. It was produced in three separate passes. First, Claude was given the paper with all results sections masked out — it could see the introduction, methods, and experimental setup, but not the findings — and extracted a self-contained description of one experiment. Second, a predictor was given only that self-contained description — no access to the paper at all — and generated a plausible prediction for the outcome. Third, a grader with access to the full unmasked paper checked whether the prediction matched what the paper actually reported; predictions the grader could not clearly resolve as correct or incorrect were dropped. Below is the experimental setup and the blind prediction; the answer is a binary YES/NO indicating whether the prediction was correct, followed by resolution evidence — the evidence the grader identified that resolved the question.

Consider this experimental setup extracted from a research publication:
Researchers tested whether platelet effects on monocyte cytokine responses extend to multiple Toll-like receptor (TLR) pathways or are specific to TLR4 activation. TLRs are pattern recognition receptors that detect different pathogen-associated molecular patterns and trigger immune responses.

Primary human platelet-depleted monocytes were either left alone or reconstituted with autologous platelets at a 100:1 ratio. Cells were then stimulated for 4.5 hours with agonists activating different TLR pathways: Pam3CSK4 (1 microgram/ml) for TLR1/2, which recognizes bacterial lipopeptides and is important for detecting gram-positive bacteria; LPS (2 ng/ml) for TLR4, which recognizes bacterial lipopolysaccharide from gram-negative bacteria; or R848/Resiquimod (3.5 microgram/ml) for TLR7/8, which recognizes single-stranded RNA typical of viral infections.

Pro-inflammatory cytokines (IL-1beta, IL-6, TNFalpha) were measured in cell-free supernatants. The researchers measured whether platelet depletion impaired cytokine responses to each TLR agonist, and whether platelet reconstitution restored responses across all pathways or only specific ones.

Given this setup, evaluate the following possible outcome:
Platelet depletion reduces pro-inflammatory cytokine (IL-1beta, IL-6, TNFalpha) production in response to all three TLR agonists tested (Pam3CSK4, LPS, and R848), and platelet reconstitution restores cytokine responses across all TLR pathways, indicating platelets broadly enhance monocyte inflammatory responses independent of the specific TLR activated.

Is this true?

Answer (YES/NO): YES